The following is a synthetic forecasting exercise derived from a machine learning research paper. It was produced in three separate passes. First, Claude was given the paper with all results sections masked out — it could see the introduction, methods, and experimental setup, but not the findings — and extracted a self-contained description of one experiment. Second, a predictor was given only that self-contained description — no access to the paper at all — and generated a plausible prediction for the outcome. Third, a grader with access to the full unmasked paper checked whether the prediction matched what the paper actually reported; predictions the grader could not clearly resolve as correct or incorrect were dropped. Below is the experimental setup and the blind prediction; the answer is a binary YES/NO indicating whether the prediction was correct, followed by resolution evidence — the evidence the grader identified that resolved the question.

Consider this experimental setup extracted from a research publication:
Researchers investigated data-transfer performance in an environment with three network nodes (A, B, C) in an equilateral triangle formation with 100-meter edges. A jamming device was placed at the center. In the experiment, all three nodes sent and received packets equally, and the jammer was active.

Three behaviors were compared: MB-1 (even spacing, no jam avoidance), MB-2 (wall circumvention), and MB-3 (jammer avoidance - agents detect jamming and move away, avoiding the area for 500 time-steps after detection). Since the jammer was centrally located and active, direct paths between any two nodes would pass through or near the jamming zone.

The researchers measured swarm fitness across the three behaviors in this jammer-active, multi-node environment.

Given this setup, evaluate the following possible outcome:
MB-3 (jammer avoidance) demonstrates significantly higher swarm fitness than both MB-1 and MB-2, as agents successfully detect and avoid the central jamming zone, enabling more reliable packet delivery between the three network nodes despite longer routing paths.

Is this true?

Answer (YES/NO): YES